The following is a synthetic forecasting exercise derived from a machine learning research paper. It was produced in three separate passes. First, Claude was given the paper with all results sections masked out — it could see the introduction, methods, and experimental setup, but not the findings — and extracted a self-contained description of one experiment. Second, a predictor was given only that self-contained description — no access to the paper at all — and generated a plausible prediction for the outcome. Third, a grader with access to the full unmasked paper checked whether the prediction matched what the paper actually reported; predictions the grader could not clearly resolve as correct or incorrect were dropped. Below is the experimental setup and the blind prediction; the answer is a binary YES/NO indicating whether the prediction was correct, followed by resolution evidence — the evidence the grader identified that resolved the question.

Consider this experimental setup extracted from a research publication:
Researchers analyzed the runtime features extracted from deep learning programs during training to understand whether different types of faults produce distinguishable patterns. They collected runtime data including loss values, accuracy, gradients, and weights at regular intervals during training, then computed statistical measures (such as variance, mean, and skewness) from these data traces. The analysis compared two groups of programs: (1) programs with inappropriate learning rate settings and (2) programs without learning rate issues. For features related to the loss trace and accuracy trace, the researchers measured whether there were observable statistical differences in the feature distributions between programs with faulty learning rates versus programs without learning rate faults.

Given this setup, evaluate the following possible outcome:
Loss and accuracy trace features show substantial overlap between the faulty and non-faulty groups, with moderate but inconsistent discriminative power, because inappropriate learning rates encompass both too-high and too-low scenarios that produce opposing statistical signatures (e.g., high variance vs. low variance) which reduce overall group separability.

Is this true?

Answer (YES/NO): NO